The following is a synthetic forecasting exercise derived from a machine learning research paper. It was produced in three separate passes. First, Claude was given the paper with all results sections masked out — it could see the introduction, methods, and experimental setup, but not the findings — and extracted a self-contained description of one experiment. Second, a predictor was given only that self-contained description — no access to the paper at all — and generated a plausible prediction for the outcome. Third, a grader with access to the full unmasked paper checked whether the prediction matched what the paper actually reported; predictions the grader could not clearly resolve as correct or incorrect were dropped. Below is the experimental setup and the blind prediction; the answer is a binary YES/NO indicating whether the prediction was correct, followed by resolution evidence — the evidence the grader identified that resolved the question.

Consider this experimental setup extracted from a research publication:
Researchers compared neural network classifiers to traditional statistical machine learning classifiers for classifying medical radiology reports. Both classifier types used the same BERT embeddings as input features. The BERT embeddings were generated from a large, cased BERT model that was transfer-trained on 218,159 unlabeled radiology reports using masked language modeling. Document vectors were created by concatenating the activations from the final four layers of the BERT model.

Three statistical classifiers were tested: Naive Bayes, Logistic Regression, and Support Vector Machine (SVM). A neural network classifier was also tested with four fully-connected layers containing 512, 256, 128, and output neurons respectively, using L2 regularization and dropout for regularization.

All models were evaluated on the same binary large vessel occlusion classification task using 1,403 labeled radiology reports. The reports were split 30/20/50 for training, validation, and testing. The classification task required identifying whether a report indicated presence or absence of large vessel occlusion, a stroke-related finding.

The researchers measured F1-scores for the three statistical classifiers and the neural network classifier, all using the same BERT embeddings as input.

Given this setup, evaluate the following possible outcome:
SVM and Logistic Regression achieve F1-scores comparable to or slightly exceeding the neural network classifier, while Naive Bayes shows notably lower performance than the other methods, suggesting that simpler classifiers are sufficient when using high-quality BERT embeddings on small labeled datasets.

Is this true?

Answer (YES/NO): NO